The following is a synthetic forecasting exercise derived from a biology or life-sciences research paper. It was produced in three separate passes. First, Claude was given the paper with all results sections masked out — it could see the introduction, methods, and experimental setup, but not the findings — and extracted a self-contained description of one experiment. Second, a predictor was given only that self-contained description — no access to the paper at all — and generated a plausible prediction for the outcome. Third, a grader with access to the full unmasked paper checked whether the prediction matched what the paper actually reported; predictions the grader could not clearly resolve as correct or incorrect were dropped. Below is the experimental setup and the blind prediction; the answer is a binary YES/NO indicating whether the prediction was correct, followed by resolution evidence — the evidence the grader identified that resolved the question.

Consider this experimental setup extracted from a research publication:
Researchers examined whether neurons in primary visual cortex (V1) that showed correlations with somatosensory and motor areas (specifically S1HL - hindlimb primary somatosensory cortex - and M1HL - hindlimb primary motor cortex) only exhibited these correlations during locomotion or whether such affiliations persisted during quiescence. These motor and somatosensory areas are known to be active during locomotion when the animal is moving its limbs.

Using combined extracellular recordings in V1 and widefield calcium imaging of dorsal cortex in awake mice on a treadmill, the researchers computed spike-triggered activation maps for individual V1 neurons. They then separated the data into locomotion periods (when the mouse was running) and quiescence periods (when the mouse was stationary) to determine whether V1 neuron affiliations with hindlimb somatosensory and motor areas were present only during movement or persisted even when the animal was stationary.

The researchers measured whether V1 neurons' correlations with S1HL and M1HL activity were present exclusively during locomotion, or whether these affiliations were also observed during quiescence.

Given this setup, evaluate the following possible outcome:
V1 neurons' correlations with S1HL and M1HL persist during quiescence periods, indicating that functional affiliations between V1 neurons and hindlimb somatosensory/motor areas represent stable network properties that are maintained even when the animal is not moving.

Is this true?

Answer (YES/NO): YES